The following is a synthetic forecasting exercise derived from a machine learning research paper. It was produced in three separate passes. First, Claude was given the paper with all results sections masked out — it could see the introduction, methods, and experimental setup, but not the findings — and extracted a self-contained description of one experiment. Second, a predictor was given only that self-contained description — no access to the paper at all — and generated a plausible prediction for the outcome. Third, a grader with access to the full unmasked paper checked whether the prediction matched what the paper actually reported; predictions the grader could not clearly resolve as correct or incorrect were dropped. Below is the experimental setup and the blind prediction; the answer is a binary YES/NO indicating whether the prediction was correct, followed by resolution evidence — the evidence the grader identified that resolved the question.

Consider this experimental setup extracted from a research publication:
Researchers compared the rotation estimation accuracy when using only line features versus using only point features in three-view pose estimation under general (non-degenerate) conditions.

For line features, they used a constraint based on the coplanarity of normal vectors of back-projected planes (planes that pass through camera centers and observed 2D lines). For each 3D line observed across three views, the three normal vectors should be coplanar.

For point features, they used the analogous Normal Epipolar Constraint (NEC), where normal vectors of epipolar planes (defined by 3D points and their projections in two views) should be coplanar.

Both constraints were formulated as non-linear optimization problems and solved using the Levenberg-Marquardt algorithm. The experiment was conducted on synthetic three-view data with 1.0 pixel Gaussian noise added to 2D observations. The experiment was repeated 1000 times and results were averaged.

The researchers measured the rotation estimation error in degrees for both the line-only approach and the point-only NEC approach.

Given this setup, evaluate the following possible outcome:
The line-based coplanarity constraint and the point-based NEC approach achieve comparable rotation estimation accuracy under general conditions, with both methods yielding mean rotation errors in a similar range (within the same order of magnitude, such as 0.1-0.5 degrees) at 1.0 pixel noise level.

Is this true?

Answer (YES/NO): NO